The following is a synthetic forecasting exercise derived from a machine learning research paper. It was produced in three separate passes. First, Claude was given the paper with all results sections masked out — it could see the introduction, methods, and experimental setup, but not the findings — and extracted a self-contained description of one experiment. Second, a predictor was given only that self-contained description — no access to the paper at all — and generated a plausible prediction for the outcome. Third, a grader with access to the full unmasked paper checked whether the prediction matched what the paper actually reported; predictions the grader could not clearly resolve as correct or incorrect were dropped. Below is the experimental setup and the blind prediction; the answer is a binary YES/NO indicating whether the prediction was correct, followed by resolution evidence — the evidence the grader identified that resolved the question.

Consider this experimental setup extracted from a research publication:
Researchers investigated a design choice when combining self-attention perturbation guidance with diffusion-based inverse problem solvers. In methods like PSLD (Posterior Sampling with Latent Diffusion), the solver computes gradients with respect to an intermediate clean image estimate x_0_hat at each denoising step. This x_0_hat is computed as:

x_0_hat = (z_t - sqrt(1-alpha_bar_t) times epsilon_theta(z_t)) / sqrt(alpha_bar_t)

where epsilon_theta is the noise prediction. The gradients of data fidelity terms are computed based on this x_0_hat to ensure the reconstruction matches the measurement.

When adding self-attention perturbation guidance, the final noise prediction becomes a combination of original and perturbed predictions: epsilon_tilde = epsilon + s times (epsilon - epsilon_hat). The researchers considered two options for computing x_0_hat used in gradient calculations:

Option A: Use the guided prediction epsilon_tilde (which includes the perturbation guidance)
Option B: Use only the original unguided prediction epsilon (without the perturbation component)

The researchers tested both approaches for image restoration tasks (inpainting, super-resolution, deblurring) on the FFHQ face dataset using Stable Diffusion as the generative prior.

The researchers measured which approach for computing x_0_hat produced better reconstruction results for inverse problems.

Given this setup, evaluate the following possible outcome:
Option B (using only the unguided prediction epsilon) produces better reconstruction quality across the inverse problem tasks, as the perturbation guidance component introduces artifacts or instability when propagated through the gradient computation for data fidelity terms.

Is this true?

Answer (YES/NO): YES